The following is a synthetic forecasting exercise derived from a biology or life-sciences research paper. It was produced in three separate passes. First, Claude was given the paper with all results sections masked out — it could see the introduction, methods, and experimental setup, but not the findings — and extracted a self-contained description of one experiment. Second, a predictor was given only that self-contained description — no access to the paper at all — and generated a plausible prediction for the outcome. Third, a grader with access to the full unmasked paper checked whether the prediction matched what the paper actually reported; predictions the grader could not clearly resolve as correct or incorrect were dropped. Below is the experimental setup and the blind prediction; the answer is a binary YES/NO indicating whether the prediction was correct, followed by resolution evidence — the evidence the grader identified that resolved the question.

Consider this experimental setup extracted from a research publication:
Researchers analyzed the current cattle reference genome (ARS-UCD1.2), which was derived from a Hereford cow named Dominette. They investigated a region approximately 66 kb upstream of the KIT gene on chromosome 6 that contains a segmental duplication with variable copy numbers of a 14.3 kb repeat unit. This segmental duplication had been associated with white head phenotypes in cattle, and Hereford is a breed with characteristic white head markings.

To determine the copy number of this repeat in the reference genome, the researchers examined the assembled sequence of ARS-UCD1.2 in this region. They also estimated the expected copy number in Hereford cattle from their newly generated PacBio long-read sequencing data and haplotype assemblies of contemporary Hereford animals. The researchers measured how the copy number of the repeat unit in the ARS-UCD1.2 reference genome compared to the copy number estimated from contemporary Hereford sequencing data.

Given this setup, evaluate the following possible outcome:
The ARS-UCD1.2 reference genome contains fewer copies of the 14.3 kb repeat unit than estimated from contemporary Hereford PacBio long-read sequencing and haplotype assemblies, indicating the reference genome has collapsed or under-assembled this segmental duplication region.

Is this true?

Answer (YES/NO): YES